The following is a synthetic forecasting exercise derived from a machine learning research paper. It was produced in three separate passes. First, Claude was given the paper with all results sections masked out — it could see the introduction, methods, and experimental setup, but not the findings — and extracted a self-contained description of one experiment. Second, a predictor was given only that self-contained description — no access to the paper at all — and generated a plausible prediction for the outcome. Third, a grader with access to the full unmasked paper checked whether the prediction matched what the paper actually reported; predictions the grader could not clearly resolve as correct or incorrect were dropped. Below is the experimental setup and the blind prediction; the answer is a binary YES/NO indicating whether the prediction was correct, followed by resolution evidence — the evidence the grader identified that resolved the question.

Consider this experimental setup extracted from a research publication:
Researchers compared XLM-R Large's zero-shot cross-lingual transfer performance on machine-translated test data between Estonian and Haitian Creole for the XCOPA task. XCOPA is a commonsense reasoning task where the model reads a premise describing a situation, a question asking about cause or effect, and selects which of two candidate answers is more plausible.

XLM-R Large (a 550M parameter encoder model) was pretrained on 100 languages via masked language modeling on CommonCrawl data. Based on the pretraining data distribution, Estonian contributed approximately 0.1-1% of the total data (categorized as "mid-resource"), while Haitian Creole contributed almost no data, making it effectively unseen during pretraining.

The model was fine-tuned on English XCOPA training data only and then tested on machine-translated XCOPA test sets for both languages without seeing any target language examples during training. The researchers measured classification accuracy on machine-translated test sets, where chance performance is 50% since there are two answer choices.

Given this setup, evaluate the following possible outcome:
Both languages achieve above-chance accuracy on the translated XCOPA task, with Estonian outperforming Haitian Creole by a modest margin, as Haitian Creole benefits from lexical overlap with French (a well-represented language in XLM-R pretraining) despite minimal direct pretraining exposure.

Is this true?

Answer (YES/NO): NO